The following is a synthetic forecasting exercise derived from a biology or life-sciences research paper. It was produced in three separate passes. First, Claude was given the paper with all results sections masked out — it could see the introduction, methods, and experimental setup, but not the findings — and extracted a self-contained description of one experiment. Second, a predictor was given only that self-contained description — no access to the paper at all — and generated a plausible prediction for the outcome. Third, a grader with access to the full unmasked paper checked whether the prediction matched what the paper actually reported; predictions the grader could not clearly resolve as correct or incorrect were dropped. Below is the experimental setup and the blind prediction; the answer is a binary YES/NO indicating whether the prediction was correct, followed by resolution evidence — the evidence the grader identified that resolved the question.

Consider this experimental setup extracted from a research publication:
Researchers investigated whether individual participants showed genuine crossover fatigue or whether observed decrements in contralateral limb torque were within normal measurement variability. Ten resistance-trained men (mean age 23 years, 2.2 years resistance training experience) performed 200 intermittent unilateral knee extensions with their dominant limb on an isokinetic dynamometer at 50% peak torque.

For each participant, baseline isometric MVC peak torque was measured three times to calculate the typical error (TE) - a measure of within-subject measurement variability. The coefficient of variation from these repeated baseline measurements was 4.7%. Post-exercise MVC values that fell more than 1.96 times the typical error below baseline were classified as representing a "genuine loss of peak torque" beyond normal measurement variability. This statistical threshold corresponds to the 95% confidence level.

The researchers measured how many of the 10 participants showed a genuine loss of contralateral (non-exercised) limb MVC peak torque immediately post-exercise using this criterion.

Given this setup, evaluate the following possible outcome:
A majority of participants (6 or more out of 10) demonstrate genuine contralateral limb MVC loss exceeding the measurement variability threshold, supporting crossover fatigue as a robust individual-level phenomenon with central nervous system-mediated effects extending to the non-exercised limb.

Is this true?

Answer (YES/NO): YES